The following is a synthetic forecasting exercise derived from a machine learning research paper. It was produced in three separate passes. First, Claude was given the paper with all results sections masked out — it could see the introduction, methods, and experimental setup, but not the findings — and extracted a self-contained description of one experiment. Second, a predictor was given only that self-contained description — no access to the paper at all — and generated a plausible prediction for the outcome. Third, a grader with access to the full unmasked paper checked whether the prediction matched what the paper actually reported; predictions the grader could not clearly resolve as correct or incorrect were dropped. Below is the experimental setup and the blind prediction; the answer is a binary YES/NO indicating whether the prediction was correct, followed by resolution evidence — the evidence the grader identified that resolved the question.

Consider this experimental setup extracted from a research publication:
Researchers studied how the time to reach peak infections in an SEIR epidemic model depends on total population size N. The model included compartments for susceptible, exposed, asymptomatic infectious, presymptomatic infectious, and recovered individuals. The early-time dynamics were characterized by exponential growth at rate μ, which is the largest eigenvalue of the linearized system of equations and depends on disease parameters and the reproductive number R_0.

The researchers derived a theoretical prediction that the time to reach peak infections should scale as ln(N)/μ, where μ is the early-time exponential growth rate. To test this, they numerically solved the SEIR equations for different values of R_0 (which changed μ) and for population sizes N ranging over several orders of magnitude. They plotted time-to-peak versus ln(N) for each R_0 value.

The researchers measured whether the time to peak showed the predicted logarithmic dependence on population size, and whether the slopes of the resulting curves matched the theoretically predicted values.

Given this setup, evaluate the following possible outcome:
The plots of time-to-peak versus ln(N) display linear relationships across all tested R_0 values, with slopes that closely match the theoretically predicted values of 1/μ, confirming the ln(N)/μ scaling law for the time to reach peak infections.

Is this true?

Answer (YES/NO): YES